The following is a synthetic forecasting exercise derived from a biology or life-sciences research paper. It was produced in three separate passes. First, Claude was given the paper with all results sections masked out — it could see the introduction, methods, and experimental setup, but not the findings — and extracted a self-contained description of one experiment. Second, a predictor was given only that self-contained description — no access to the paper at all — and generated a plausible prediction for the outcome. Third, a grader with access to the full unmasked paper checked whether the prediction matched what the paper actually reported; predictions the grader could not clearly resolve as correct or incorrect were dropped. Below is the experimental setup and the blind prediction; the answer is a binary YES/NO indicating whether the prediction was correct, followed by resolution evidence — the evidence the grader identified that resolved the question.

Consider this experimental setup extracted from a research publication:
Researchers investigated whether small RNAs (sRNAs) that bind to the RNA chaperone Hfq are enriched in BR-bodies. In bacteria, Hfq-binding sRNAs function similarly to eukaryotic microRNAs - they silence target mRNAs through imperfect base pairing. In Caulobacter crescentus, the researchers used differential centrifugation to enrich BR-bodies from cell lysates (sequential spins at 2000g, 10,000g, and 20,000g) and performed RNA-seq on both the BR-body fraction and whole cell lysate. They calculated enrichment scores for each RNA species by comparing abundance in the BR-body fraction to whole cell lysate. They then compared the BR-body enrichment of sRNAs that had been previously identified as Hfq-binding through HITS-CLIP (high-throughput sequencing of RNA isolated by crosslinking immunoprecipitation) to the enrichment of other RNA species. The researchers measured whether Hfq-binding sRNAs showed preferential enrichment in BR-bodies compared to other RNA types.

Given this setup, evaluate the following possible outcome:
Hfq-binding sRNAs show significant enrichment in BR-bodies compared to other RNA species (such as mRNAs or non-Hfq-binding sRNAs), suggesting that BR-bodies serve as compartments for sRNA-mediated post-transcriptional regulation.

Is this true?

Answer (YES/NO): NO